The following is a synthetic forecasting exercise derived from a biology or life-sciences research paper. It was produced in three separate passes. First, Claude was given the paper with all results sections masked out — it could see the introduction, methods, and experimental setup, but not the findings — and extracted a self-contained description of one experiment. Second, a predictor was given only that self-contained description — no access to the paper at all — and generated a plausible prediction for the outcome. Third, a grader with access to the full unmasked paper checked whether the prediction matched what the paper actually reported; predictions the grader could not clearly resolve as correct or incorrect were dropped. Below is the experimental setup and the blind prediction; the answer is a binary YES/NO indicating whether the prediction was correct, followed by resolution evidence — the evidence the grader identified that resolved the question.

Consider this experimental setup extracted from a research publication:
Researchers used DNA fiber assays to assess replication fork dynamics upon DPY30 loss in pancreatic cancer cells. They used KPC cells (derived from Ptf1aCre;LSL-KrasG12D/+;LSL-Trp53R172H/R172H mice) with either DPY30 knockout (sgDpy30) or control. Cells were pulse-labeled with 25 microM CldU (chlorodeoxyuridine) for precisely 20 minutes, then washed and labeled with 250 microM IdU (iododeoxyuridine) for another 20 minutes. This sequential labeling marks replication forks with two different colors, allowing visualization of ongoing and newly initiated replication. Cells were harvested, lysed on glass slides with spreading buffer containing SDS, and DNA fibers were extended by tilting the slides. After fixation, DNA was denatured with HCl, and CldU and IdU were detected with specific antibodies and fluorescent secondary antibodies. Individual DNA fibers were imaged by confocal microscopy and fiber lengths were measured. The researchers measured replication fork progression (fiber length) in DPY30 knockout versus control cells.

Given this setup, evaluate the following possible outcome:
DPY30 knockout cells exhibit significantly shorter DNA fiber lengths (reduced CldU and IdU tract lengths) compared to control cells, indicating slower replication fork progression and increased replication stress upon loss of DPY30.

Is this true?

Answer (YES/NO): YES